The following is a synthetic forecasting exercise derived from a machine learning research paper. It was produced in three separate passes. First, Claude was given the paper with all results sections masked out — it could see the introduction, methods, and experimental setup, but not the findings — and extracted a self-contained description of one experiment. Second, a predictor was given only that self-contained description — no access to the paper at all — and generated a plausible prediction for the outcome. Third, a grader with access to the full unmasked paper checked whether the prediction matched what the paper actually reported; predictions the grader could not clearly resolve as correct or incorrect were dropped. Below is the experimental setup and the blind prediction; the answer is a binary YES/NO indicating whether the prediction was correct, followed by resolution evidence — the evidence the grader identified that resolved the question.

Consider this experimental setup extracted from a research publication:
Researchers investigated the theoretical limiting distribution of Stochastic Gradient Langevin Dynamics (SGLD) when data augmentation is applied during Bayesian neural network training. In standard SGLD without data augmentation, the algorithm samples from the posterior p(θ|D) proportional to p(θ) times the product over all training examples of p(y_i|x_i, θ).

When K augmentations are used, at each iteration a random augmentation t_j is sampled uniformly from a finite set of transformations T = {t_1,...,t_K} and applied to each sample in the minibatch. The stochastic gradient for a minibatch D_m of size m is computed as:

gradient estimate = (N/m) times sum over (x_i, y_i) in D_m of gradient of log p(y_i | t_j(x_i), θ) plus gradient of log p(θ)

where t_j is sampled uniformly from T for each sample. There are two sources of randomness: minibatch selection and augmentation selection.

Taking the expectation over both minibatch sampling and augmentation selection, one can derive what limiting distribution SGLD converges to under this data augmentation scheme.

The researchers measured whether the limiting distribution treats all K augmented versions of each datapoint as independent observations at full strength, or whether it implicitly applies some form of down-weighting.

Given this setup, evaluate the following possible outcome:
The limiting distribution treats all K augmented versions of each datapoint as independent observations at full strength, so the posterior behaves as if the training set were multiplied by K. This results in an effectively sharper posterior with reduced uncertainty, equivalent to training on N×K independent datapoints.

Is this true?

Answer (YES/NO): NO